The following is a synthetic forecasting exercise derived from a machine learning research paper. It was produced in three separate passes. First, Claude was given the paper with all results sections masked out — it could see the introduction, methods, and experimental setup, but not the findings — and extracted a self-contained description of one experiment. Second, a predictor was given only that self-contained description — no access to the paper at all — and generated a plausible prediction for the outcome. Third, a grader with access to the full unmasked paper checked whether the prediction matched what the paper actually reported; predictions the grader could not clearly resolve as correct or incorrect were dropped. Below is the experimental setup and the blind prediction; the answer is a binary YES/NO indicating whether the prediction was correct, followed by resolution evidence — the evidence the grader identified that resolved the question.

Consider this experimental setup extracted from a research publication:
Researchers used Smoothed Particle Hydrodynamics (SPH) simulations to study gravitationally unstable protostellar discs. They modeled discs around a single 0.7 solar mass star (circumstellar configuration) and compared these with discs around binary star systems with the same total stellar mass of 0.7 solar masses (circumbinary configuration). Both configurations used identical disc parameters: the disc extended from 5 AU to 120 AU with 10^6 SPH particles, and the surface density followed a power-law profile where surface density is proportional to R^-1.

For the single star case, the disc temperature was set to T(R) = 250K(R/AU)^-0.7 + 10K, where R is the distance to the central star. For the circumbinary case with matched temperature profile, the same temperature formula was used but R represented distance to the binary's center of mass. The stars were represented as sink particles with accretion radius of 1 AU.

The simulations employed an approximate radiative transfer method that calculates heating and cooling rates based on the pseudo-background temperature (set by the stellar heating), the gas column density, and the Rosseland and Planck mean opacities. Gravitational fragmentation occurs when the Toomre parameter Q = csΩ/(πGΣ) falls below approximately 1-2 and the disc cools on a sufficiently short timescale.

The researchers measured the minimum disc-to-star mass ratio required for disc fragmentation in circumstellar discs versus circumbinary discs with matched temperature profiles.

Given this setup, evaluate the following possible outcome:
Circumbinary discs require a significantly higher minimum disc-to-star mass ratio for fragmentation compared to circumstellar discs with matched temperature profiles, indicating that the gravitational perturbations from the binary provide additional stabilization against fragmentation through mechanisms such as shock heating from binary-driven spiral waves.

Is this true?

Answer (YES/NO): NO